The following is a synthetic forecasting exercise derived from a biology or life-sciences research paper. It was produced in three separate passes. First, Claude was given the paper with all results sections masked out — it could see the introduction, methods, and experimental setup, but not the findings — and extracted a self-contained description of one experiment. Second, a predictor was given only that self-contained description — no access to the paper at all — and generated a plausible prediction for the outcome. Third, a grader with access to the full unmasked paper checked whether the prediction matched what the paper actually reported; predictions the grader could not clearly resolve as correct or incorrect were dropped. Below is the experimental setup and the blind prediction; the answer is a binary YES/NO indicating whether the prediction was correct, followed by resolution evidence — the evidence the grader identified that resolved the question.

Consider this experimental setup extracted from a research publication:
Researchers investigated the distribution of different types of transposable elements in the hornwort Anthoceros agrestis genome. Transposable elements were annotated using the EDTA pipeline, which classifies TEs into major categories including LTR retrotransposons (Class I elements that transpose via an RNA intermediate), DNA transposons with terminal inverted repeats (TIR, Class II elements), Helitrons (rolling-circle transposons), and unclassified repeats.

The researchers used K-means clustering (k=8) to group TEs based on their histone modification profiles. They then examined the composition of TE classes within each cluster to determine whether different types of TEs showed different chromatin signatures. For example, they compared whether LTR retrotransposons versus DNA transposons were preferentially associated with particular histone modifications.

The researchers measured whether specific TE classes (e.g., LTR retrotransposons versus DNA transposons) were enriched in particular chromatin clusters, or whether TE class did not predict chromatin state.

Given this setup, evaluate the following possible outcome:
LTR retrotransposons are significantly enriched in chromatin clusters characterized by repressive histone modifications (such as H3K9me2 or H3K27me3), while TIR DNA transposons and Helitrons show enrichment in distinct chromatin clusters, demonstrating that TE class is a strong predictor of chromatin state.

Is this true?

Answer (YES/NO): YES